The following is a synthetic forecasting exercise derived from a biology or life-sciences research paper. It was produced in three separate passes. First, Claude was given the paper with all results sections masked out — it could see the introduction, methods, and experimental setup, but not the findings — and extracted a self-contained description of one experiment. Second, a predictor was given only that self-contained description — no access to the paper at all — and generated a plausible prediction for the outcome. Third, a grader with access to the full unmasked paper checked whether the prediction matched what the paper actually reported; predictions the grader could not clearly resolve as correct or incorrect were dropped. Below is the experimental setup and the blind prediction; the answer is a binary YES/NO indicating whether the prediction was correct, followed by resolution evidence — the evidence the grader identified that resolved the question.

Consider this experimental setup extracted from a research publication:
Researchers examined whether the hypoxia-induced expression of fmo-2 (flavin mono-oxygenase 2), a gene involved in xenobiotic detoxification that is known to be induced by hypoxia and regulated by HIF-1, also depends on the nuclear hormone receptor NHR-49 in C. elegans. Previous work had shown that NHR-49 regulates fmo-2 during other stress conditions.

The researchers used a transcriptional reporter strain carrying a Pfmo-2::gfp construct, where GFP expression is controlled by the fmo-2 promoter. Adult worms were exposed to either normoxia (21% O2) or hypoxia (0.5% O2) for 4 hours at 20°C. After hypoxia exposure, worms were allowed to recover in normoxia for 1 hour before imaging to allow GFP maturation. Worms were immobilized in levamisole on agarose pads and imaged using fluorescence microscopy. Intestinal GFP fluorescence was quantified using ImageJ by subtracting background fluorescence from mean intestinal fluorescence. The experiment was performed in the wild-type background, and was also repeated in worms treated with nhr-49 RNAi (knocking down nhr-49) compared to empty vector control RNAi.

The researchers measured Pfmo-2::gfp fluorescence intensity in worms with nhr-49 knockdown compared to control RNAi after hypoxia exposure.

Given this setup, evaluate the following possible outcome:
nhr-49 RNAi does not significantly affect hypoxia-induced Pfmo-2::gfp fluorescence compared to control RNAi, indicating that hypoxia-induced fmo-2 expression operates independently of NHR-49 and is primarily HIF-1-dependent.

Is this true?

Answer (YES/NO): NO